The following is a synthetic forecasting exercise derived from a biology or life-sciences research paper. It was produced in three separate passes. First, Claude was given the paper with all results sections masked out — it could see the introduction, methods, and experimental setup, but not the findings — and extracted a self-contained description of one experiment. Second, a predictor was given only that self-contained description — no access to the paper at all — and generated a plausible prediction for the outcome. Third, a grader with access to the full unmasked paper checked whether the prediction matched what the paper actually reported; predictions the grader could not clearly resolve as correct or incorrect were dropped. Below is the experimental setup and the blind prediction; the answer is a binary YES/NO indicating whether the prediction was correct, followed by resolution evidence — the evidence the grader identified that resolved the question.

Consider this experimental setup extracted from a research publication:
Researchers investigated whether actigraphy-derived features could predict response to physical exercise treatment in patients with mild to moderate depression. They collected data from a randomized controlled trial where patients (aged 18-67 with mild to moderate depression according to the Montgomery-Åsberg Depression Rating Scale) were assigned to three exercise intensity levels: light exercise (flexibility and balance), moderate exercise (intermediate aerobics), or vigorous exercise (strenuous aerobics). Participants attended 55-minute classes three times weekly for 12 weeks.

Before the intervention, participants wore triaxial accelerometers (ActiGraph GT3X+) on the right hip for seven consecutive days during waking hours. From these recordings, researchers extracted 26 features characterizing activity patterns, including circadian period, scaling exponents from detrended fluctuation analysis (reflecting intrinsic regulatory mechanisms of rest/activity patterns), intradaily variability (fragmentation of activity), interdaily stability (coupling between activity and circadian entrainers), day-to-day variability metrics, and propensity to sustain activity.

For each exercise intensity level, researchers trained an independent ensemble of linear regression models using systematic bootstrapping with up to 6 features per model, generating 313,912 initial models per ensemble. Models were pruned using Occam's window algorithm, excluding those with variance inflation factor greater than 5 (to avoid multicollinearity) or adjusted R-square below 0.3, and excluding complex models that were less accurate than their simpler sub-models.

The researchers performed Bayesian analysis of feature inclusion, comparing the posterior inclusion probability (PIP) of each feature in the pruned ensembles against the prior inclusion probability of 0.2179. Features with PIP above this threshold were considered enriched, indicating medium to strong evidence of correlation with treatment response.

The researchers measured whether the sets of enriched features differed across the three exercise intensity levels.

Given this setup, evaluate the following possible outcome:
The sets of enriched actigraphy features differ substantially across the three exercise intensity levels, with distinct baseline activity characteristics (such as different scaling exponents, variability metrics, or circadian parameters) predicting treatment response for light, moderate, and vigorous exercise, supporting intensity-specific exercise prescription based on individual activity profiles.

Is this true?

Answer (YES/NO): YES